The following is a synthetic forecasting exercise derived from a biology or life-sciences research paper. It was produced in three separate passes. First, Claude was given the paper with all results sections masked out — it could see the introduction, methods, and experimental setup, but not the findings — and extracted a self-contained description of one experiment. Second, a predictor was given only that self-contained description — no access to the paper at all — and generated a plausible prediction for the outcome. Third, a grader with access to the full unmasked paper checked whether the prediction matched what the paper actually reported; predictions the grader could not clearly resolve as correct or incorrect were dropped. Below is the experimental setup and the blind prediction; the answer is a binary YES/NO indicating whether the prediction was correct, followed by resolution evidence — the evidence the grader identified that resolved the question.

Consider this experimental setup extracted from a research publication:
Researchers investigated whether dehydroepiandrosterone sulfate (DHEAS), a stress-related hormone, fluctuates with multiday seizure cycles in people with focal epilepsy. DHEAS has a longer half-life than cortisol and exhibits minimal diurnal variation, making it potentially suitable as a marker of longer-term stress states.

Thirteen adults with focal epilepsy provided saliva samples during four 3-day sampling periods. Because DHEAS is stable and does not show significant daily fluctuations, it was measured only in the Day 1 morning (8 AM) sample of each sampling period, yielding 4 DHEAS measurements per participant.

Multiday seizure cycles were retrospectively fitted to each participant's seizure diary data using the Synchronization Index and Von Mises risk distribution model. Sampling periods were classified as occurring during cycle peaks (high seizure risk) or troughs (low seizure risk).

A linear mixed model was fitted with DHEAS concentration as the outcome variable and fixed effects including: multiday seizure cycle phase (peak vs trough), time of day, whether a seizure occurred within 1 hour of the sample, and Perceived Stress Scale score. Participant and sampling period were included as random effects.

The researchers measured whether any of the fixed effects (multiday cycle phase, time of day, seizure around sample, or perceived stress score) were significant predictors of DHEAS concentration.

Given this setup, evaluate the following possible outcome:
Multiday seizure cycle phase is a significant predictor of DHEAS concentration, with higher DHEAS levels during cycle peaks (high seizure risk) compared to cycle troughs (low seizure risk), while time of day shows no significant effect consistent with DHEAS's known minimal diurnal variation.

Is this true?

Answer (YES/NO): NO